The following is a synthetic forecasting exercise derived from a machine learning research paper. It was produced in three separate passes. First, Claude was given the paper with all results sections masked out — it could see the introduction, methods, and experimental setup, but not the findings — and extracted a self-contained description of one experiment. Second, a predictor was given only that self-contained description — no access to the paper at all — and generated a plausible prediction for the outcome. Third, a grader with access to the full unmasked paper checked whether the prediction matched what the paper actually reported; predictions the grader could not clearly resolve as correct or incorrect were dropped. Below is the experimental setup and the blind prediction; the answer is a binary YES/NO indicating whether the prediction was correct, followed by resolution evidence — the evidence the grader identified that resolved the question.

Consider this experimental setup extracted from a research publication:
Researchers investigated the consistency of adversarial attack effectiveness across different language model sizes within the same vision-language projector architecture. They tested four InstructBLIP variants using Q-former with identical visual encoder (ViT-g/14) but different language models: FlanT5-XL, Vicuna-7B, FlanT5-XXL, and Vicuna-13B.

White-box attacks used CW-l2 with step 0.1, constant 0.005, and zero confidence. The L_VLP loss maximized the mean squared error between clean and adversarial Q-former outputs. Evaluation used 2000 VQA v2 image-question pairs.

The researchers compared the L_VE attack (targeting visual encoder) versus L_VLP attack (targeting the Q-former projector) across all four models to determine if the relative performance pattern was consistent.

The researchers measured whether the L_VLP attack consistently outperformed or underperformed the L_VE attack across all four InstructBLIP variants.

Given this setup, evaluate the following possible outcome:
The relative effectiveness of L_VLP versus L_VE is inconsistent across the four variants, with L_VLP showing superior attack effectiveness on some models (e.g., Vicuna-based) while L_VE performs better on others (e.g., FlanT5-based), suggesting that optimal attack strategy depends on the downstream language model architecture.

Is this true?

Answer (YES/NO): NO